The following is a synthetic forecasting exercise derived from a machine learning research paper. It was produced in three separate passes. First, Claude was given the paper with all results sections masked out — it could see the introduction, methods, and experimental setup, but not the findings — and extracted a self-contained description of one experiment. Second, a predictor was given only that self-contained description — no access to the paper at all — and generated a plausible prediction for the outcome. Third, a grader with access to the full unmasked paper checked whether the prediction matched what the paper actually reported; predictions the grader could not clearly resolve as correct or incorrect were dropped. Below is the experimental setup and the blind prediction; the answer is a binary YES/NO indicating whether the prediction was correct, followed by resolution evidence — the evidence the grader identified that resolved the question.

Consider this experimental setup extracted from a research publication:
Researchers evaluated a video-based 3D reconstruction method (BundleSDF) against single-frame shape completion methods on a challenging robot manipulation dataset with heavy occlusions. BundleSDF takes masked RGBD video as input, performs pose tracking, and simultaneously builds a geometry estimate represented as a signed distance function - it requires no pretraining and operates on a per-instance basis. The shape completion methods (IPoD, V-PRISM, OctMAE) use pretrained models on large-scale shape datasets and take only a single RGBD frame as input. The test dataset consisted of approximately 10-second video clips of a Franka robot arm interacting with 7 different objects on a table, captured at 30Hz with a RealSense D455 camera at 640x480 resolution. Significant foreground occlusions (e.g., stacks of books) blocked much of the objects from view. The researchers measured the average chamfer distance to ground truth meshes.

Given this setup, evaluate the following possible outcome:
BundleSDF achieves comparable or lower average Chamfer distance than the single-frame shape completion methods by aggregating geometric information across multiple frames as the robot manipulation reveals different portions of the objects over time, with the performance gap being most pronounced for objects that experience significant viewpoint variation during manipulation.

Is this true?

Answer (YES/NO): NO